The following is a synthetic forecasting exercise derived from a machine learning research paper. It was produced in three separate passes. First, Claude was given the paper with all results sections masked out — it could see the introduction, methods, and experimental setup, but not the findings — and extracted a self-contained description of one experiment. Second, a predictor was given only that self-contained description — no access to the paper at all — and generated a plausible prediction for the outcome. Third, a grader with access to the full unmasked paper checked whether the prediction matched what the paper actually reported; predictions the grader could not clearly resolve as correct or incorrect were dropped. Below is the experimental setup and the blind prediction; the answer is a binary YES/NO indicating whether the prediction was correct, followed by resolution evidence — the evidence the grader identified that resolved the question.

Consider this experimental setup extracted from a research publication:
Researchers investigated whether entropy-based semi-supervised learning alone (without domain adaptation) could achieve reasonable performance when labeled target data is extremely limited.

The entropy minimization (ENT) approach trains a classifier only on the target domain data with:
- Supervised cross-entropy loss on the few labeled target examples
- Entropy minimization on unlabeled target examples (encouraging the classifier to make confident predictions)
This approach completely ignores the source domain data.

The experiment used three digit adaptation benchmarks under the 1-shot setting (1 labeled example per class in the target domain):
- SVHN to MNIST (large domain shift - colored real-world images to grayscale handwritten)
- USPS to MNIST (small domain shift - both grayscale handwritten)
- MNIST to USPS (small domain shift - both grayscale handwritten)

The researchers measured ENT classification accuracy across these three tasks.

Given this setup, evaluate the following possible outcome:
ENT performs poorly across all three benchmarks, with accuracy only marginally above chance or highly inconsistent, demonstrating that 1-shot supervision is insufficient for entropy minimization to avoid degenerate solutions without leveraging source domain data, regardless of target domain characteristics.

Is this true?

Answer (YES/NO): NO